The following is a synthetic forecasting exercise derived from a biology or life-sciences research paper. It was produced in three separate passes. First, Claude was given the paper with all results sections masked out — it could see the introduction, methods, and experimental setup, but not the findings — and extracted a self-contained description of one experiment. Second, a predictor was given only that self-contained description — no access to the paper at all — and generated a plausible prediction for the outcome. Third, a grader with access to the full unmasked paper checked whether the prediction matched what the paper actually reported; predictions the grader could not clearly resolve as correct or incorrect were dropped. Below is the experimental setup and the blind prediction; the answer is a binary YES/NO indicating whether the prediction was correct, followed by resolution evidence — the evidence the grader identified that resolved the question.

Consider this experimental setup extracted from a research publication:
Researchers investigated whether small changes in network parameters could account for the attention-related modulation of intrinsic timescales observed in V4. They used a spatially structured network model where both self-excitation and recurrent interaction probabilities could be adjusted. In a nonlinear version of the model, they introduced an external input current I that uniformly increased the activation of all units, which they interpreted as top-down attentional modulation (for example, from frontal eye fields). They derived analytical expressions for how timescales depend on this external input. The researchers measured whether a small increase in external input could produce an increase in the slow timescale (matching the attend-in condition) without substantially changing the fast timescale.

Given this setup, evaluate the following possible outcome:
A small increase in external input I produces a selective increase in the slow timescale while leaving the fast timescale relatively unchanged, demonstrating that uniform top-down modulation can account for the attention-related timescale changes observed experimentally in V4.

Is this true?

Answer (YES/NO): YES